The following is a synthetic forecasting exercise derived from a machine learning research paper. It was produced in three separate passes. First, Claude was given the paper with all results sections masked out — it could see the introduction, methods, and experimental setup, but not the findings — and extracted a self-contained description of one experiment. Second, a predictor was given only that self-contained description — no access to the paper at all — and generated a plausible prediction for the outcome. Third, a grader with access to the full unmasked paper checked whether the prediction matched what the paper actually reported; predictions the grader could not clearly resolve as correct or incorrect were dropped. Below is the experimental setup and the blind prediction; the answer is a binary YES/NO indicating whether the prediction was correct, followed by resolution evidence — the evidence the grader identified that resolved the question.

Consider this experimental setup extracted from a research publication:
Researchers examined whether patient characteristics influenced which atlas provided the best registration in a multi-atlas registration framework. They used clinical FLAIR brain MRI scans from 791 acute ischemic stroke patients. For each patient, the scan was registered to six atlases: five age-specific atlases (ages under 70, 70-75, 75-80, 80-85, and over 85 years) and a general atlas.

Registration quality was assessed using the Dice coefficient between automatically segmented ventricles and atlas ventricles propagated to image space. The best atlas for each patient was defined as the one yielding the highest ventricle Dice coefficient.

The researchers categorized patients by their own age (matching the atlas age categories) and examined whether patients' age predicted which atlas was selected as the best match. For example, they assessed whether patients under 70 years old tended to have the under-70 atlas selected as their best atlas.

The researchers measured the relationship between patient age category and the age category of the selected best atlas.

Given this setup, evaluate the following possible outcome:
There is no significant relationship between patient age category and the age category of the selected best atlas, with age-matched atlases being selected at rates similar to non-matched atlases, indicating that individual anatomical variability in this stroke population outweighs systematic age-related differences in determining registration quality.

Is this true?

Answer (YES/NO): NO